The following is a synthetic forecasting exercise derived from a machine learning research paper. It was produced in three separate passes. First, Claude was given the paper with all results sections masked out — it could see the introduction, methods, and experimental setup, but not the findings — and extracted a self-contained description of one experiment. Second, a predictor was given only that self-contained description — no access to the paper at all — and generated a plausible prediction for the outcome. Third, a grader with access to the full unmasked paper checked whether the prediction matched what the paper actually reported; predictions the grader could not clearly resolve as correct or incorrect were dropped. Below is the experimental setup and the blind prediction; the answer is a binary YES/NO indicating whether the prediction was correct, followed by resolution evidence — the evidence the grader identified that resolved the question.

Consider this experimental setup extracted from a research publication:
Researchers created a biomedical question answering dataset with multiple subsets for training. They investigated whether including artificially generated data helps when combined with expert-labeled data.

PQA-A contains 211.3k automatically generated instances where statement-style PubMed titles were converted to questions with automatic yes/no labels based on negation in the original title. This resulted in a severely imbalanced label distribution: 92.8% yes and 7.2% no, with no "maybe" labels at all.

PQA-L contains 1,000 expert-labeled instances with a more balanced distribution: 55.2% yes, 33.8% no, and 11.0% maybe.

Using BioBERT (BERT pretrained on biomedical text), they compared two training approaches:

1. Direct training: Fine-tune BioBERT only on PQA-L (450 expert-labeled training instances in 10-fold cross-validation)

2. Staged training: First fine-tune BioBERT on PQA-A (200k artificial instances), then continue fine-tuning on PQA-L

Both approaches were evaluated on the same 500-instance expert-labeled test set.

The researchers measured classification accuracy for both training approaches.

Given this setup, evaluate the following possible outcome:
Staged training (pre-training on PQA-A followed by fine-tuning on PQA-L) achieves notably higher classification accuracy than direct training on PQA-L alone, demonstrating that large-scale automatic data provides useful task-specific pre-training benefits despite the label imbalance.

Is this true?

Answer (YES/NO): YES